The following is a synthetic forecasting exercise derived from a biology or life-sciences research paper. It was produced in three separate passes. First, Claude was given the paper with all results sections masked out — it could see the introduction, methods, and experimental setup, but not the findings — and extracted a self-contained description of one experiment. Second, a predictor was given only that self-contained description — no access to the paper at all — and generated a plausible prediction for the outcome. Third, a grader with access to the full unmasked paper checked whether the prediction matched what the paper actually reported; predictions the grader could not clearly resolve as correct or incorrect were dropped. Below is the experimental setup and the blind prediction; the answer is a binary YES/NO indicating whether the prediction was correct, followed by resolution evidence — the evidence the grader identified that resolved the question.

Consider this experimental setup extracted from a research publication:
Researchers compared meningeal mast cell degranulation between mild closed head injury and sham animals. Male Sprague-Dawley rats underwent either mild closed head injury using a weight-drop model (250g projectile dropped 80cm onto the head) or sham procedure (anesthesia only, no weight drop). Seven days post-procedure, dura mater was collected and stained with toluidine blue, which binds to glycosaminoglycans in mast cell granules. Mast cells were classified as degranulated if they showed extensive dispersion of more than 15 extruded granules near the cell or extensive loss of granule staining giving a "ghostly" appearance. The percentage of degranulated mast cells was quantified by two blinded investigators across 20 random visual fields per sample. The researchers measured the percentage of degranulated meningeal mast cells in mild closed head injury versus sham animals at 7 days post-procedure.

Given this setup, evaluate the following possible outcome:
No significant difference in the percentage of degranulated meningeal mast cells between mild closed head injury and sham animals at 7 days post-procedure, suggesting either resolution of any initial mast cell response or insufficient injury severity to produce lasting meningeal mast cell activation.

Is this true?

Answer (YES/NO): NO